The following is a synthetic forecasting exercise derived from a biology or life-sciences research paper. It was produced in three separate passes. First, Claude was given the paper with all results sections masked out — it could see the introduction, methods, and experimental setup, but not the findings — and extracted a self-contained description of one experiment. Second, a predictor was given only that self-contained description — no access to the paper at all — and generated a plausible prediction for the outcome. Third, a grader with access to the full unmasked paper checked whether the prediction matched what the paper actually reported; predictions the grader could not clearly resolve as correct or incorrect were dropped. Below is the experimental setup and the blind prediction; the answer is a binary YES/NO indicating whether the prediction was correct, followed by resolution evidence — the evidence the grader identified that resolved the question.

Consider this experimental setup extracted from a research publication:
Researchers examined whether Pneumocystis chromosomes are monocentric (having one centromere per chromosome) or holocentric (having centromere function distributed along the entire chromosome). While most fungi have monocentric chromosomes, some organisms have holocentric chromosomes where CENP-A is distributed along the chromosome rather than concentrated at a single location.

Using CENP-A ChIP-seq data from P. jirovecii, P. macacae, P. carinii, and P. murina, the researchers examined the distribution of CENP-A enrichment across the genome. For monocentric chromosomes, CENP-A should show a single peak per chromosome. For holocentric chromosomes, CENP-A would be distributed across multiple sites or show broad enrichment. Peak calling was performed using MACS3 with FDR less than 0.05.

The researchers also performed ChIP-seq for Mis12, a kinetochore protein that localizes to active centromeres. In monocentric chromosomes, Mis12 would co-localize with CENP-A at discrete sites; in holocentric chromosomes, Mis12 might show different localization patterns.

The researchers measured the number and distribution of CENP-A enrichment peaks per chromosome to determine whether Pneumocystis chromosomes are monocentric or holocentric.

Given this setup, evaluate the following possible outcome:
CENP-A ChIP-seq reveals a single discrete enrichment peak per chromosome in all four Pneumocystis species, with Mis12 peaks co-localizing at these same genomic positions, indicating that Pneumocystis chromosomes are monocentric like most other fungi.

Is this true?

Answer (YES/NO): NO